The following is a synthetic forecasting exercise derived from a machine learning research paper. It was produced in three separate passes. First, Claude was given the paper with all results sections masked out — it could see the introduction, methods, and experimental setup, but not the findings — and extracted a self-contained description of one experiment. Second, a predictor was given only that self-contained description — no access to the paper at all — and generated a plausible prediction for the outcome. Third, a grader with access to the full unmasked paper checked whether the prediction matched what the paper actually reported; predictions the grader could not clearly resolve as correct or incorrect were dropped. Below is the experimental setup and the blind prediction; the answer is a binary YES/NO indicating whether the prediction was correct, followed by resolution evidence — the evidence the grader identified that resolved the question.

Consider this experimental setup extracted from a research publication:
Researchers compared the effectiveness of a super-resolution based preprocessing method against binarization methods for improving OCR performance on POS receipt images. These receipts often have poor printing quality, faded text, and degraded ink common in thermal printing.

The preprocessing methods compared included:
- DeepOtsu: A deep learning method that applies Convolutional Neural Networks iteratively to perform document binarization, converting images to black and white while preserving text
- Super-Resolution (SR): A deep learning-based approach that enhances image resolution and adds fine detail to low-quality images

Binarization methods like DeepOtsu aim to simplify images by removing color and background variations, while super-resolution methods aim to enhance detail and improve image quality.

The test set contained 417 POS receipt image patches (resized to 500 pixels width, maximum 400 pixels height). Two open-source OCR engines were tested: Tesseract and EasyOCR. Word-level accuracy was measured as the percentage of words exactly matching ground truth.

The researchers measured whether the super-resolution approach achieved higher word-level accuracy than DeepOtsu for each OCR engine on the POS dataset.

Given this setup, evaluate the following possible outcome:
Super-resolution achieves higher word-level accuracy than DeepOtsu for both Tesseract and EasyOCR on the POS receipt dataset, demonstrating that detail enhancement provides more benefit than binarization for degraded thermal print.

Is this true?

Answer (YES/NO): YES